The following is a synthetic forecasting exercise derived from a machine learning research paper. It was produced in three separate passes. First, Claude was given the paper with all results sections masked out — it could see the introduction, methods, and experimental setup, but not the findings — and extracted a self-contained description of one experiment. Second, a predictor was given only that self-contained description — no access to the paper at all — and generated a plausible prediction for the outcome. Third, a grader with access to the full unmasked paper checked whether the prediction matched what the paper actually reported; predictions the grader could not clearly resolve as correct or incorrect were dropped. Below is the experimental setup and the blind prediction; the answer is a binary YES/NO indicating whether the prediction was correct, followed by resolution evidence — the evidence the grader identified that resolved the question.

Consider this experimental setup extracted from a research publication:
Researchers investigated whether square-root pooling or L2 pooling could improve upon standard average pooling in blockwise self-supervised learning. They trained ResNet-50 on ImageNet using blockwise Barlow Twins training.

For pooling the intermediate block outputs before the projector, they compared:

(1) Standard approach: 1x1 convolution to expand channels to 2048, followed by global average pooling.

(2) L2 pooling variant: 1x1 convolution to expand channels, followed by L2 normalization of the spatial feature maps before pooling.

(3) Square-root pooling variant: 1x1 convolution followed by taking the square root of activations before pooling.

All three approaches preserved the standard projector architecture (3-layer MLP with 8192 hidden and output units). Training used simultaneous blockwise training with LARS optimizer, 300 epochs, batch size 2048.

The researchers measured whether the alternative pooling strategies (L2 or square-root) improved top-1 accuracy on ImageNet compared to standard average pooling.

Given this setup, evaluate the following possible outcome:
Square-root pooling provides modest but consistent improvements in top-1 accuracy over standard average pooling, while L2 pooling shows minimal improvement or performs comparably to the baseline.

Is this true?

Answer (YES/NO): NO